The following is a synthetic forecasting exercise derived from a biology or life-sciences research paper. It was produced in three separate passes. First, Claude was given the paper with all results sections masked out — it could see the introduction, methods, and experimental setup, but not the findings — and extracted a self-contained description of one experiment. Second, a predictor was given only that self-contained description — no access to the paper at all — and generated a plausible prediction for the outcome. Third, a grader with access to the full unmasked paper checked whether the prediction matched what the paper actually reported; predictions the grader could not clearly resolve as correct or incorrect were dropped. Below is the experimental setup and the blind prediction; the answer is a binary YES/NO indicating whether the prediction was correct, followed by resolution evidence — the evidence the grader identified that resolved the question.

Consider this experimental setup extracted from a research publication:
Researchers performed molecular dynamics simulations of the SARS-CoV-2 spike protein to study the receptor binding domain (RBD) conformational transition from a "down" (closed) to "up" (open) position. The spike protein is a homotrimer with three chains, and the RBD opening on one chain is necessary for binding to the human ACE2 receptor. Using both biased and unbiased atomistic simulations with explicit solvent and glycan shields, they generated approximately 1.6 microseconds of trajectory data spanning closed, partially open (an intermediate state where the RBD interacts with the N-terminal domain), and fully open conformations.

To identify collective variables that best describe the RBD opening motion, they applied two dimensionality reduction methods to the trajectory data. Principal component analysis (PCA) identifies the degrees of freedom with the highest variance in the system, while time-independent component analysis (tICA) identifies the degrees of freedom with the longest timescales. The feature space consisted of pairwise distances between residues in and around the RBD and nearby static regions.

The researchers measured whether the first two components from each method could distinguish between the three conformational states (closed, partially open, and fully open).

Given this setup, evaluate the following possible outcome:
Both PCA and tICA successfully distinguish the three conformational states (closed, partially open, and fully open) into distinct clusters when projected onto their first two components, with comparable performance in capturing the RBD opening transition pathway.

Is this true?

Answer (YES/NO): NO